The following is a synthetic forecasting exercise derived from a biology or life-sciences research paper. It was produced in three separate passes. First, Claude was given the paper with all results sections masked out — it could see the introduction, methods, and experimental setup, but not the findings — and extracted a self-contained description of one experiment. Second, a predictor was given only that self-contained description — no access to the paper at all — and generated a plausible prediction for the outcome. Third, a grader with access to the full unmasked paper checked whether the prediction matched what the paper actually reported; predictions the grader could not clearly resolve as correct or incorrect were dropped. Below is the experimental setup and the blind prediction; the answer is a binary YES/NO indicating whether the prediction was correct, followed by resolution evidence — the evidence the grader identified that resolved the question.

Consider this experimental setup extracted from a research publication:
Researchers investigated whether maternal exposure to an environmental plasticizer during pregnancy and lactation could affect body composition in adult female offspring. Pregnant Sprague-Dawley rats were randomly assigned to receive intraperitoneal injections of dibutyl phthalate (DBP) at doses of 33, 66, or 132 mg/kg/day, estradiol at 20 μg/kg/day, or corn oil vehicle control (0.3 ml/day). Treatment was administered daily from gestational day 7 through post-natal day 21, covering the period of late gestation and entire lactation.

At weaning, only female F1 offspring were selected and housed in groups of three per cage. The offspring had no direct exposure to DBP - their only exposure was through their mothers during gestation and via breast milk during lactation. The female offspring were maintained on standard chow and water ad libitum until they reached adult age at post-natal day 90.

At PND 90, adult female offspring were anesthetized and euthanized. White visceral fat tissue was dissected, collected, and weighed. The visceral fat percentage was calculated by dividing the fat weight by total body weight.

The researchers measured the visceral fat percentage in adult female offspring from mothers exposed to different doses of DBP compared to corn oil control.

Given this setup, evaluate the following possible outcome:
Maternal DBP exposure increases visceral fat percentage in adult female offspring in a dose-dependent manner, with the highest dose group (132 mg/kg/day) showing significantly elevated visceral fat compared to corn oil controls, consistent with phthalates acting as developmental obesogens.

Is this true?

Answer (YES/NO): NO